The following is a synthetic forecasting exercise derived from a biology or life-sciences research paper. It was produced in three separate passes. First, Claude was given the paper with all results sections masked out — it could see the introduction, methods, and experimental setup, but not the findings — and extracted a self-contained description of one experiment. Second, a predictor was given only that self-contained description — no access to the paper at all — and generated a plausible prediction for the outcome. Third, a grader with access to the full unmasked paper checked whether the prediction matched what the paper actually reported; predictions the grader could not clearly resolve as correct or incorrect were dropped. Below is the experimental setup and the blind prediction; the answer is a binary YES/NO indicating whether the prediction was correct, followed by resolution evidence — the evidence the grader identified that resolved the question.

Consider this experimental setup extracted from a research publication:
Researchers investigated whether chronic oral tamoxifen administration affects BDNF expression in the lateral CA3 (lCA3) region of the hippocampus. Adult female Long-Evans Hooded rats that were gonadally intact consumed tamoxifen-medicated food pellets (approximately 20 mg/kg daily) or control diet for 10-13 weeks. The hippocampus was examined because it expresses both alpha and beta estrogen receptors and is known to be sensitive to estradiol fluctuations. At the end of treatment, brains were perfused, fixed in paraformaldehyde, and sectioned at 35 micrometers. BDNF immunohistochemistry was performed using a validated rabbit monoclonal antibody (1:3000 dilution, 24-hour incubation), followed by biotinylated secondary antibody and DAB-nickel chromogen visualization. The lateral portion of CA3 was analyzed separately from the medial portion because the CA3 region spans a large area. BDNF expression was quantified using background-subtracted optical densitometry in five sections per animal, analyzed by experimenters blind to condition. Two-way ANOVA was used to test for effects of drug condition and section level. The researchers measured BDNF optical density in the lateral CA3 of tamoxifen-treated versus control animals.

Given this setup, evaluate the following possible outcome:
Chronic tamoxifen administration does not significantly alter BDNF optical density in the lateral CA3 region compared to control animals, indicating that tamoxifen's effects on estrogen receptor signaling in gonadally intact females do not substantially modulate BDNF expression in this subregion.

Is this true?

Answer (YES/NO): YES